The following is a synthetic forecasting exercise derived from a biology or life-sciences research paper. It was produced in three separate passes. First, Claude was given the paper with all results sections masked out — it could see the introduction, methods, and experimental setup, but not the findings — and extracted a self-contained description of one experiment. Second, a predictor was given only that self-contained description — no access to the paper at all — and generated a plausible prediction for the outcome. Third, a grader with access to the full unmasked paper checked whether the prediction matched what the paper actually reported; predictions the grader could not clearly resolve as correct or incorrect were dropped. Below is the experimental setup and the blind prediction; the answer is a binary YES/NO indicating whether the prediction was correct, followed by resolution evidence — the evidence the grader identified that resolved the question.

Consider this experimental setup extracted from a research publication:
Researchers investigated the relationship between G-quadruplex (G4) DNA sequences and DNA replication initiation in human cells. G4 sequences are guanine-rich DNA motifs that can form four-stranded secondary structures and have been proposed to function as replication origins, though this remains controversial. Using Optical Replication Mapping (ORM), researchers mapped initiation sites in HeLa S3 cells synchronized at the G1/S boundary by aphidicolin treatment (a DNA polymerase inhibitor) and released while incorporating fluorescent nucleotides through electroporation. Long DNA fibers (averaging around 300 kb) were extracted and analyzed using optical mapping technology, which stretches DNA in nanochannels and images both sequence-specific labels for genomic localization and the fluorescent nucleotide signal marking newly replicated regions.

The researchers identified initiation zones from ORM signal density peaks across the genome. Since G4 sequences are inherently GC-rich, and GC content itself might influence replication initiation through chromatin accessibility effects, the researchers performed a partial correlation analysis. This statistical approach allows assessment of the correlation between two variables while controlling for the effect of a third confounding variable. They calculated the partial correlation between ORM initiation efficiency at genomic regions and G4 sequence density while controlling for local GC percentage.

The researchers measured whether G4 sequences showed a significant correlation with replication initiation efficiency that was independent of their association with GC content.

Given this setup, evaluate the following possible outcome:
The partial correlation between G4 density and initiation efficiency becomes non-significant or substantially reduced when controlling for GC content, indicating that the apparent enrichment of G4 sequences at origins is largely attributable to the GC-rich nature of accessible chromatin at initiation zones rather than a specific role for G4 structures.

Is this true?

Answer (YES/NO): YES